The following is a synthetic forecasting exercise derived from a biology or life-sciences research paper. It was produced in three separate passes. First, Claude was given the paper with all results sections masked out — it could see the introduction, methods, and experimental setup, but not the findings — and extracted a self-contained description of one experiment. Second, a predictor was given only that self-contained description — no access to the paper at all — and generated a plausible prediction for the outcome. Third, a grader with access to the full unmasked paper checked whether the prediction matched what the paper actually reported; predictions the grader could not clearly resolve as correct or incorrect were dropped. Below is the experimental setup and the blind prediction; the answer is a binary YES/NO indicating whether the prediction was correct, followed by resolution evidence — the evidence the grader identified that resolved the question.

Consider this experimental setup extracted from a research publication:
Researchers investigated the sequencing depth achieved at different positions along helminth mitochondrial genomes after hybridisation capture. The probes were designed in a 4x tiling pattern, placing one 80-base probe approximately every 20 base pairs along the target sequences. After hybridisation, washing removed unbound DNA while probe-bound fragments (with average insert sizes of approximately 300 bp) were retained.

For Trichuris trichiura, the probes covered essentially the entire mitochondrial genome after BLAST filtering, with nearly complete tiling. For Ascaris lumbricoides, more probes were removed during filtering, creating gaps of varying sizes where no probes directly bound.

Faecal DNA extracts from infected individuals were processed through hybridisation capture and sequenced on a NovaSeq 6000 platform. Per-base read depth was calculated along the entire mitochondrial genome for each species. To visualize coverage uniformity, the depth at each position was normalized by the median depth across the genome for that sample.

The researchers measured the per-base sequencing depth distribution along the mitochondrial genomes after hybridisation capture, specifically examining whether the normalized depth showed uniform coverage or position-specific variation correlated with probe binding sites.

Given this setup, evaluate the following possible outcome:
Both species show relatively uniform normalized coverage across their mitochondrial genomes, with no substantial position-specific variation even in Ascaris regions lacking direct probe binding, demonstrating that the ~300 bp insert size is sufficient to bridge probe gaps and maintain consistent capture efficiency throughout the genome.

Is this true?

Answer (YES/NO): NO